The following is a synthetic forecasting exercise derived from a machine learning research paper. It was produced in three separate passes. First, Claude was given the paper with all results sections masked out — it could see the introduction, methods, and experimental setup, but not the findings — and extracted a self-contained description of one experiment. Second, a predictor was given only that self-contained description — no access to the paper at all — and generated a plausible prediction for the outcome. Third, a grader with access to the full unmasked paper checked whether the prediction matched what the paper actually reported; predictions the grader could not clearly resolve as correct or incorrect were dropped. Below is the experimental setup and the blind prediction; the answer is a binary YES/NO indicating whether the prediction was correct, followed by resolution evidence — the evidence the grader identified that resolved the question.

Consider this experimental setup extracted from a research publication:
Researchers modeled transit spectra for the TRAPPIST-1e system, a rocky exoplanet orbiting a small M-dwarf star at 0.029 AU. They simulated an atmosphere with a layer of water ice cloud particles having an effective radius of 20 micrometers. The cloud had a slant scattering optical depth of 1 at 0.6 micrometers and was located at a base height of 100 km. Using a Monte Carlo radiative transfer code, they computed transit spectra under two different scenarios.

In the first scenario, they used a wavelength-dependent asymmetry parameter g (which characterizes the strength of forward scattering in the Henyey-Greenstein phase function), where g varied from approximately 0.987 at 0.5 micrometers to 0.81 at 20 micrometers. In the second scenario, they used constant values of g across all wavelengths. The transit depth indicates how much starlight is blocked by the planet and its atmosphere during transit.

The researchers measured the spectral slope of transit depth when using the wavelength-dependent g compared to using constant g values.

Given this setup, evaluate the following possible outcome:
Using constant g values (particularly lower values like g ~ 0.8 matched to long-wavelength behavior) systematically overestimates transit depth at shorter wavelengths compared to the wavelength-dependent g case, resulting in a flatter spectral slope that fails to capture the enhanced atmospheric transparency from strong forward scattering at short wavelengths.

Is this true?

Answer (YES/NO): NO